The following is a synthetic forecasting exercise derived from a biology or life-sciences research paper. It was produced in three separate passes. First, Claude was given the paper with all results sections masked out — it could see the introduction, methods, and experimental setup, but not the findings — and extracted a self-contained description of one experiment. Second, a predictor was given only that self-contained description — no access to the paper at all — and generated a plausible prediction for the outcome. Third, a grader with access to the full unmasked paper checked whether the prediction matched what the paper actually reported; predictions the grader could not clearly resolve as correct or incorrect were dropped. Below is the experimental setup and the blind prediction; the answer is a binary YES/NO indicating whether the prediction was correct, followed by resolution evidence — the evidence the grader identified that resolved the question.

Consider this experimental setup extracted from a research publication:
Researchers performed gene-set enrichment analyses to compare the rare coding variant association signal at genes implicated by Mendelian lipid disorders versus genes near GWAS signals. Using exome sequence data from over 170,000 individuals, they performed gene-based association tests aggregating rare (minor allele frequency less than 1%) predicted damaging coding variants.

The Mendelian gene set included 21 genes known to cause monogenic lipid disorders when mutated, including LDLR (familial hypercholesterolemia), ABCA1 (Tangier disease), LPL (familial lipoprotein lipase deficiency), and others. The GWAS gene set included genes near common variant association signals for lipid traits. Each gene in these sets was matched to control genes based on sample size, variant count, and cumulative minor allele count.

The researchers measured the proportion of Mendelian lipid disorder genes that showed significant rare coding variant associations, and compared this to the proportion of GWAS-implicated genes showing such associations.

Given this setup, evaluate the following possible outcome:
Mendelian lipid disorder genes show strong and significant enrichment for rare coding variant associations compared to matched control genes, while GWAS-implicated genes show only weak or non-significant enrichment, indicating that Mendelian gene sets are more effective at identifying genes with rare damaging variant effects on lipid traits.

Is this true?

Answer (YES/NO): NO